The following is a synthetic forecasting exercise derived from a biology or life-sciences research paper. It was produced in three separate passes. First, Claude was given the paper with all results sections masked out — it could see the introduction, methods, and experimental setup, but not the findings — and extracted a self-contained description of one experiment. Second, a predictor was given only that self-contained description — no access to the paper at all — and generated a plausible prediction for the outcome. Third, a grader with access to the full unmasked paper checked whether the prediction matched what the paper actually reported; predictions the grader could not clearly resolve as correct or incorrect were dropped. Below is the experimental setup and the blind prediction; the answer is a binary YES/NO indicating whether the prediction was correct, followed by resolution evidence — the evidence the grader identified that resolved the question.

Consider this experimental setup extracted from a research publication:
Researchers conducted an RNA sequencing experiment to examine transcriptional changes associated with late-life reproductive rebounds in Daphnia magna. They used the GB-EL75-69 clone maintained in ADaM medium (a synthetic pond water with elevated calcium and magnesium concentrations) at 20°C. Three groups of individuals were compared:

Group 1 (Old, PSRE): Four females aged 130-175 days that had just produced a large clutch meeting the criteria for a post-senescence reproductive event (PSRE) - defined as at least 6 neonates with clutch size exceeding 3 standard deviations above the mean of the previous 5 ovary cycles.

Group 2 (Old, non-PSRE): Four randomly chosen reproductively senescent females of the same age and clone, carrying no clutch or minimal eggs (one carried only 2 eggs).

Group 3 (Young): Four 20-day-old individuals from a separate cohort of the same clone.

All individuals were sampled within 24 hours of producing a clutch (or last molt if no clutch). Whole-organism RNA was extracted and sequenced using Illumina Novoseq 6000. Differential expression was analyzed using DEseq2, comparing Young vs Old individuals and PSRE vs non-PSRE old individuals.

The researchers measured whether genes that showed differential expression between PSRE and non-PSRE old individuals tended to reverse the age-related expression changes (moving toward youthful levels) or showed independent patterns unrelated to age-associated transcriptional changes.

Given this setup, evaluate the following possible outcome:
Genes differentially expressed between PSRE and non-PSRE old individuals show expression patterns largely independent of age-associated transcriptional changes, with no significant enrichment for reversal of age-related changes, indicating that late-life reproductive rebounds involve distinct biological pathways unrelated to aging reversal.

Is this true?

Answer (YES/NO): NO